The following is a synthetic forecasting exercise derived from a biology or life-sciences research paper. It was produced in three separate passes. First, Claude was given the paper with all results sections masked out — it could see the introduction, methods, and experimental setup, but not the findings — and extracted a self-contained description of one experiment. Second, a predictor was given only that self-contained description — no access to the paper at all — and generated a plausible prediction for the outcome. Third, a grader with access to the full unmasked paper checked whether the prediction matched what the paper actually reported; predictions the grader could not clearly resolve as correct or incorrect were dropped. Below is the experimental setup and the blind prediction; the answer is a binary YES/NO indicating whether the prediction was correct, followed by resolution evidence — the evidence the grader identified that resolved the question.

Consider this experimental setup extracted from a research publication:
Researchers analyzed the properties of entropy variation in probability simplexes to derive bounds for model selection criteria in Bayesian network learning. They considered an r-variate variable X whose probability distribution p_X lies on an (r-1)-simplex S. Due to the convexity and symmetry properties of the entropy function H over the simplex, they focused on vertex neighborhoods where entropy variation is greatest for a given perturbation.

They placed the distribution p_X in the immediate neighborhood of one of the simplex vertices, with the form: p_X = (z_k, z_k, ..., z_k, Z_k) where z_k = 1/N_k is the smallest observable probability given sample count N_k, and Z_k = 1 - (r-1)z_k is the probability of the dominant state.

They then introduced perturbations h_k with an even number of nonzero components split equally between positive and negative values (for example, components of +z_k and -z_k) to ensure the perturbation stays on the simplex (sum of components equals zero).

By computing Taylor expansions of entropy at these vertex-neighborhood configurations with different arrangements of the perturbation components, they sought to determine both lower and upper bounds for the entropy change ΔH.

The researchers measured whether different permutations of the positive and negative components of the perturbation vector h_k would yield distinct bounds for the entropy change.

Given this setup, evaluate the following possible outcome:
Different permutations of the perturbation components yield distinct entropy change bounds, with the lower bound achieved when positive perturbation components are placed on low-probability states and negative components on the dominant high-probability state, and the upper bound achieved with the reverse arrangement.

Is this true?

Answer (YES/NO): NO